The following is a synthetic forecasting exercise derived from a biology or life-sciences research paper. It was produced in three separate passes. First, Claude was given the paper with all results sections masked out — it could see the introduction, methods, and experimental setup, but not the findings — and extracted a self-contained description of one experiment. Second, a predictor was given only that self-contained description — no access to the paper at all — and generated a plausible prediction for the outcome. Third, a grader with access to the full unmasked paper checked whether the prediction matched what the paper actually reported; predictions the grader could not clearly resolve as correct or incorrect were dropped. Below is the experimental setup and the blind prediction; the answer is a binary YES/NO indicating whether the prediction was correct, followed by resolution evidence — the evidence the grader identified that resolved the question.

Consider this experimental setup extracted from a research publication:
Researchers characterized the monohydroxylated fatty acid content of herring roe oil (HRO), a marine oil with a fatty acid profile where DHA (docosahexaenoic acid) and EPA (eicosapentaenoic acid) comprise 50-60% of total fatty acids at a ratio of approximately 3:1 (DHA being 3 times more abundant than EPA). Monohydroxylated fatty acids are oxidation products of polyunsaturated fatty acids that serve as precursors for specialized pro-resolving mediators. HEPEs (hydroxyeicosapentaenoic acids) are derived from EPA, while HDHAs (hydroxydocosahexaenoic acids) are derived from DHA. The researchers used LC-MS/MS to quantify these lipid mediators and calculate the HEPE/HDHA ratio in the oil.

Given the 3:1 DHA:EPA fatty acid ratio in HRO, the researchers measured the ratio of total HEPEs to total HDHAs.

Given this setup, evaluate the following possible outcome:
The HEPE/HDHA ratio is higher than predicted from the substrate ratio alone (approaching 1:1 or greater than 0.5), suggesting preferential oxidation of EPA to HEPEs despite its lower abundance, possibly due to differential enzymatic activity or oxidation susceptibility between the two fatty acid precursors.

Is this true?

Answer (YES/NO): YES